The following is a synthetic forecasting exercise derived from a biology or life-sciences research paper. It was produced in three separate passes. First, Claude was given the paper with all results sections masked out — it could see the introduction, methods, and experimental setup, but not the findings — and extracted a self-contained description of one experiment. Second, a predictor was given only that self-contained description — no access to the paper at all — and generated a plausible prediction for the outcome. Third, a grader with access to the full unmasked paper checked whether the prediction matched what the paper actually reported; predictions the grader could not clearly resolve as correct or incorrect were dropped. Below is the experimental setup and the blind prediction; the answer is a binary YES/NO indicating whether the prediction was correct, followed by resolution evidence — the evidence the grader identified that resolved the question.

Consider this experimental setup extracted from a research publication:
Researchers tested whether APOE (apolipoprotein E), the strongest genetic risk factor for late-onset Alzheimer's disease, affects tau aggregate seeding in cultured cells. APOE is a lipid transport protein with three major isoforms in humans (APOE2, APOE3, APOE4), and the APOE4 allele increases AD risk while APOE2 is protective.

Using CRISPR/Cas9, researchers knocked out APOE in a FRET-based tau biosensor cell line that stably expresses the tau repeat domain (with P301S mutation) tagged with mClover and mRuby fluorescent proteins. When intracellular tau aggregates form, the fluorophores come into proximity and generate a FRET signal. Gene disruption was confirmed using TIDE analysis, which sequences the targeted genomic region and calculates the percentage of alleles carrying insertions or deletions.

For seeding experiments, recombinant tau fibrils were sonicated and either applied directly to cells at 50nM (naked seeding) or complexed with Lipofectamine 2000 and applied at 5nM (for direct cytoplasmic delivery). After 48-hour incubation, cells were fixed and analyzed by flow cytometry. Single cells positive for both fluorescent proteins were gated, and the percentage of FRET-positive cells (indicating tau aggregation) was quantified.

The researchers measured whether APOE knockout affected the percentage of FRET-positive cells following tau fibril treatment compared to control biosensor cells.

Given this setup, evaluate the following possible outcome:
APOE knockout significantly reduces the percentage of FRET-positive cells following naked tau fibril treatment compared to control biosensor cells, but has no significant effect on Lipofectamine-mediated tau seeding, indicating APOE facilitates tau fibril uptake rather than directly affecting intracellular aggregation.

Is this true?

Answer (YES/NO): NO